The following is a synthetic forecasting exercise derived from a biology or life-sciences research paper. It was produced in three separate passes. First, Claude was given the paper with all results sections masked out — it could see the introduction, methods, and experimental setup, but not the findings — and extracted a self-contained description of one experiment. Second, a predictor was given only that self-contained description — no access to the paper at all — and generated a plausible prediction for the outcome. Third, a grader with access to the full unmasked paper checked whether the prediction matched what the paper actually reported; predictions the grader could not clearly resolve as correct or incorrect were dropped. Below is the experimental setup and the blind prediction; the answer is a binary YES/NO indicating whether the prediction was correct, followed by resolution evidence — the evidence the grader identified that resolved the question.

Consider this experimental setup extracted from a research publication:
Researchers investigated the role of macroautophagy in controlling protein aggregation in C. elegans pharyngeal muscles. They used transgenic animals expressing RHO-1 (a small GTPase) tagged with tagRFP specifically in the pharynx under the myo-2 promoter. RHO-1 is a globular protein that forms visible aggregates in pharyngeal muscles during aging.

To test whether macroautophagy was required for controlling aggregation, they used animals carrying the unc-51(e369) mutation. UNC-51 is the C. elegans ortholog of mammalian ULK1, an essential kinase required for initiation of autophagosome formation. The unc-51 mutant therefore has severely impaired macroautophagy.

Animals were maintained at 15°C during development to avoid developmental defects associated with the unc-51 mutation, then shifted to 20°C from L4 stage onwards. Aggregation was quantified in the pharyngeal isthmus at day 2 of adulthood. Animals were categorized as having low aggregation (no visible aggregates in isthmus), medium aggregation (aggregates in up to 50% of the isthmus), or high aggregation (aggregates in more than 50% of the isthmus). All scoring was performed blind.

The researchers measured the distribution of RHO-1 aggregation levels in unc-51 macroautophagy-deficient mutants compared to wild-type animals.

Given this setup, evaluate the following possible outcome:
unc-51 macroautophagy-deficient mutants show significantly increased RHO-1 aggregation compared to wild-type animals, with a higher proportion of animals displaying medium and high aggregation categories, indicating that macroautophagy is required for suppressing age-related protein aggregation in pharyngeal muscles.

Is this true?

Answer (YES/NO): NO